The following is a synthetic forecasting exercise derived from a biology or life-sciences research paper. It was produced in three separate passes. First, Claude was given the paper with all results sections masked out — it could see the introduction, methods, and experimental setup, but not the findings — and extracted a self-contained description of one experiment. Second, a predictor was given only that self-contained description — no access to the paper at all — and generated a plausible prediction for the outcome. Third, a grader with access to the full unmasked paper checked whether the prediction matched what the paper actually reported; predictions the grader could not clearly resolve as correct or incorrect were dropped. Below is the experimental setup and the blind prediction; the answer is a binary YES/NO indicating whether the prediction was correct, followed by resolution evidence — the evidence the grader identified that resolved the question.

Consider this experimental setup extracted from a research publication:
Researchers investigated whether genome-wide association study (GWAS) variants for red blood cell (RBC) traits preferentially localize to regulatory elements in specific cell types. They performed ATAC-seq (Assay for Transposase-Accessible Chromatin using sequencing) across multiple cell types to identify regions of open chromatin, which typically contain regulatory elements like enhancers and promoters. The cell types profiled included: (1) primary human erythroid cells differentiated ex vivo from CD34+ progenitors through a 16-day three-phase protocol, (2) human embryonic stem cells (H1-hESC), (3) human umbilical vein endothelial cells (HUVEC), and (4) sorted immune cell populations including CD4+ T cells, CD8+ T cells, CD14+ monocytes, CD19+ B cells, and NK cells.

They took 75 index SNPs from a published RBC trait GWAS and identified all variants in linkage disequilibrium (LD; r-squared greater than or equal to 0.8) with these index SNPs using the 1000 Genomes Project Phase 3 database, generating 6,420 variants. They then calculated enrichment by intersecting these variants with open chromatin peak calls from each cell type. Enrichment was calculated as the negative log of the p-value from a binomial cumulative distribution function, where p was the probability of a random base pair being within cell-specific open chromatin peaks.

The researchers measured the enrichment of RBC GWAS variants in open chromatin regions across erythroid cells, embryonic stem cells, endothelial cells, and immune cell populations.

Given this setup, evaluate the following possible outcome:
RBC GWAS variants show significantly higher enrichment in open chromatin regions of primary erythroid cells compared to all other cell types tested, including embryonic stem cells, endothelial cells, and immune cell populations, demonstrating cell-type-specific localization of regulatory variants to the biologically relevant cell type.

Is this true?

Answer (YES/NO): YES